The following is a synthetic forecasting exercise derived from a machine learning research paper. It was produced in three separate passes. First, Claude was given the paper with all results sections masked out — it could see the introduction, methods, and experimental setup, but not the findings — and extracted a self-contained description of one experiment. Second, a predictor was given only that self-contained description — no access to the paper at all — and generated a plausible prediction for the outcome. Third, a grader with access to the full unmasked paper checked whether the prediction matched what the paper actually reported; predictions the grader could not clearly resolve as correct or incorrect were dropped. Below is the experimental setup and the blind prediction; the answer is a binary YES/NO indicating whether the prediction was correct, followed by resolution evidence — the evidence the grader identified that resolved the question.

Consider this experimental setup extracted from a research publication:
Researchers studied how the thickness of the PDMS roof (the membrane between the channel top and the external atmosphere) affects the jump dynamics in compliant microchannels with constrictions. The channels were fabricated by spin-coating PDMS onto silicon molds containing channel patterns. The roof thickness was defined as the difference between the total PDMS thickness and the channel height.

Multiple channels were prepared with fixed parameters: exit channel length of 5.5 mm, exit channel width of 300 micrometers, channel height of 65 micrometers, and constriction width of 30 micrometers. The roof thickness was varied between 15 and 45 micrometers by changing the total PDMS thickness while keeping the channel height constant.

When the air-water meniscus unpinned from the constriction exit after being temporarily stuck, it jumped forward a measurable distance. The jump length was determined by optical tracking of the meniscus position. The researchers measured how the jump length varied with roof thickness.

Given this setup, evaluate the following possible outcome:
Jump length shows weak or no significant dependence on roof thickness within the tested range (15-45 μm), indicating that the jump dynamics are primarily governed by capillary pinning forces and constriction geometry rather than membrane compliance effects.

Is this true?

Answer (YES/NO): NO